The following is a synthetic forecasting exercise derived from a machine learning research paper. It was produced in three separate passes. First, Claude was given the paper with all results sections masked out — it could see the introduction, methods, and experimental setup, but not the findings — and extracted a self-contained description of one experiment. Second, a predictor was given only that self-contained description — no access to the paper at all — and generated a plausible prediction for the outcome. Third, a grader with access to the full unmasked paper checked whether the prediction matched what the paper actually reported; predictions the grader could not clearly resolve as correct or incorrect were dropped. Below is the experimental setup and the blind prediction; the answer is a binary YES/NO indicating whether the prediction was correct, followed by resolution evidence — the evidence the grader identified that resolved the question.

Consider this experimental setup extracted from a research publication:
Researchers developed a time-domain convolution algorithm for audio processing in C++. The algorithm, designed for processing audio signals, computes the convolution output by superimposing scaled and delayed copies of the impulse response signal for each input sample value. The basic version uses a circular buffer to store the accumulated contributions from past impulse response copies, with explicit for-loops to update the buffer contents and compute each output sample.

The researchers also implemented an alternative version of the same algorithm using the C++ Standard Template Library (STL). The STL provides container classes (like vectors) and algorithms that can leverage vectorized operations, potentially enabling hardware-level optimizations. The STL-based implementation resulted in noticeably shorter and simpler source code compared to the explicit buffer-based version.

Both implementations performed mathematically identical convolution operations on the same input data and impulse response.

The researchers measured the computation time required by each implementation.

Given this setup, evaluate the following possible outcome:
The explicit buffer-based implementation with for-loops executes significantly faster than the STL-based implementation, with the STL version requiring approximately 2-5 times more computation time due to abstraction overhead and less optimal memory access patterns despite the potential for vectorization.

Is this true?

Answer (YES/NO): NO